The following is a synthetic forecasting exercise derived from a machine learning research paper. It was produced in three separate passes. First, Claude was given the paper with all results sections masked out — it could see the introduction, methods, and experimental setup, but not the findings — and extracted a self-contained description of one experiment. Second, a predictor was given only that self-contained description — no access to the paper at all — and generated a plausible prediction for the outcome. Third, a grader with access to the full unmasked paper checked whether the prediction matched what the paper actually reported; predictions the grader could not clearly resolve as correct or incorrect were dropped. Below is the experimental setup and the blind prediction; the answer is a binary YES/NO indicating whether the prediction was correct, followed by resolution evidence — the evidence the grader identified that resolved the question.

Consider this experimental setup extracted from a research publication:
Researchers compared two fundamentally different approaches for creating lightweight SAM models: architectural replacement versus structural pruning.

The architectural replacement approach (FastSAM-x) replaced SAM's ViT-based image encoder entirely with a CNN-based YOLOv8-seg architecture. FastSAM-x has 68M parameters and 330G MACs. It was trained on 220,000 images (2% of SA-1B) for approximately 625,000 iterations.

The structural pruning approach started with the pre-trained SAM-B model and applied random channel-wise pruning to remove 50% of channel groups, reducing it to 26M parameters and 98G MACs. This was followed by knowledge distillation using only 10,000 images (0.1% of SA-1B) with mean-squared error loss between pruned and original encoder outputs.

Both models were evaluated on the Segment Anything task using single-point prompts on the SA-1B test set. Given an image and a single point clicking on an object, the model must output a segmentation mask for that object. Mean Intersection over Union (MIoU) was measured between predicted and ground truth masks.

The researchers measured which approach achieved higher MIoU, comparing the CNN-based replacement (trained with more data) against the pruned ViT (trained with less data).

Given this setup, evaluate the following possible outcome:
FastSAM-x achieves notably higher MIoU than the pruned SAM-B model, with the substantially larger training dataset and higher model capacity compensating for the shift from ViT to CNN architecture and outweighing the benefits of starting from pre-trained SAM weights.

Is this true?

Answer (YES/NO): NO